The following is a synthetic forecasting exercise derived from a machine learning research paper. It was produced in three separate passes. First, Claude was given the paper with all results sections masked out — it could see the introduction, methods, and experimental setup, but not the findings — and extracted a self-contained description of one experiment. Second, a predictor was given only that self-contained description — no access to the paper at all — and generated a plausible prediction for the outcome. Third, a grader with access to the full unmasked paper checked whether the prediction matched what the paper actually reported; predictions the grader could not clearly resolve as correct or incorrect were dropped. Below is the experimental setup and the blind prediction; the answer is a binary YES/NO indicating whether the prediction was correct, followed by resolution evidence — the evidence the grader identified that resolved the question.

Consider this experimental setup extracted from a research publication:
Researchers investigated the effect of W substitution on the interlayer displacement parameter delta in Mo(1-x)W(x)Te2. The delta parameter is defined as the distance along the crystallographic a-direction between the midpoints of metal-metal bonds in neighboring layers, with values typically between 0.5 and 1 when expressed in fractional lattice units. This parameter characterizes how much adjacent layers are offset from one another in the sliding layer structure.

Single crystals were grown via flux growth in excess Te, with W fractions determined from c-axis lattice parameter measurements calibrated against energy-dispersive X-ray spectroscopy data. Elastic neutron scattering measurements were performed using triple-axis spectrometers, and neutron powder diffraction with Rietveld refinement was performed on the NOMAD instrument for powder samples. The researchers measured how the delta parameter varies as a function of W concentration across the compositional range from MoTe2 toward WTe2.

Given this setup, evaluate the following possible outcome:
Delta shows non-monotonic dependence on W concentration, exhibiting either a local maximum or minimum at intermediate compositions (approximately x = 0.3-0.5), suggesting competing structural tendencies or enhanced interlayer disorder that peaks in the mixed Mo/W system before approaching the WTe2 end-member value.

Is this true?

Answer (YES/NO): NO